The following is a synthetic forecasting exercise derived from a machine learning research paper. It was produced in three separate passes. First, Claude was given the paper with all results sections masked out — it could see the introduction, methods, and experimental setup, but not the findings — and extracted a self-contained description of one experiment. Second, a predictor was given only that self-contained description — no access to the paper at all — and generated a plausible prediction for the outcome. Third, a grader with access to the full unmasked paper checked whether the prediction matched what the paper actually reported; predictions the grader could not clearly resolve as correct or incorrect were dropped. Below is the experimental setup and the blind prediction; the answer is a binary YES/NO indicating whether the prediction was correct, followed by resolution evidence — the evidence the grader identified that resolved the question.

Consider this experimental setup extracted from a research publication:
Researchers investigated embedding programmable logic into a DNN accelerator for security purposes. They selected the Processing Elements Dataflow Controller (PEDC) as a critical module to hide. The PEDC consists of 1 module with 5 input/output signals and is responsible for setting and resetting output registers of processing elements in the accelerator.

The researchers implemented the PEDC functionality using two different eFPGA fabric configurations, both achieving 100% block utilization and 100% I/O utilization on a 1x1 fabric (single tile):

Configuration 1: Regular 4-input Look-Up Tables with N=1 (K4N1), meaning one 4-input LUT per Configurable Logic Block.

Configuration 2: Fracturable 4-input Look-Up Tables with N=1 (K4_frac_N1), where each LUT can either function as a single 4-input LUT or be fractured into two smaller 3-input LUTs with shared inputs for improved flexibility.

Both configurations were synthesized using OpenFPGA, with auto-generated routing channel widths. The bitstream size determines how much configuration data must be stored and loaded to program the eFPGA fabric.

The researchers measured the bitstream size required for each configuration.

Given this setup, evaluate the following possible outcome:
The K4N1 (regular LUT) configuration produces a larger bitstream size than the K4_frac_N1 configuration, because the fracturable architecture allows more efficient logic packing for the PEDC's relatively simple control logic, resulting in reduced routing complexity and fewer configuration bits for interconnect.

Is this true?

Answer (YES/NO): NO